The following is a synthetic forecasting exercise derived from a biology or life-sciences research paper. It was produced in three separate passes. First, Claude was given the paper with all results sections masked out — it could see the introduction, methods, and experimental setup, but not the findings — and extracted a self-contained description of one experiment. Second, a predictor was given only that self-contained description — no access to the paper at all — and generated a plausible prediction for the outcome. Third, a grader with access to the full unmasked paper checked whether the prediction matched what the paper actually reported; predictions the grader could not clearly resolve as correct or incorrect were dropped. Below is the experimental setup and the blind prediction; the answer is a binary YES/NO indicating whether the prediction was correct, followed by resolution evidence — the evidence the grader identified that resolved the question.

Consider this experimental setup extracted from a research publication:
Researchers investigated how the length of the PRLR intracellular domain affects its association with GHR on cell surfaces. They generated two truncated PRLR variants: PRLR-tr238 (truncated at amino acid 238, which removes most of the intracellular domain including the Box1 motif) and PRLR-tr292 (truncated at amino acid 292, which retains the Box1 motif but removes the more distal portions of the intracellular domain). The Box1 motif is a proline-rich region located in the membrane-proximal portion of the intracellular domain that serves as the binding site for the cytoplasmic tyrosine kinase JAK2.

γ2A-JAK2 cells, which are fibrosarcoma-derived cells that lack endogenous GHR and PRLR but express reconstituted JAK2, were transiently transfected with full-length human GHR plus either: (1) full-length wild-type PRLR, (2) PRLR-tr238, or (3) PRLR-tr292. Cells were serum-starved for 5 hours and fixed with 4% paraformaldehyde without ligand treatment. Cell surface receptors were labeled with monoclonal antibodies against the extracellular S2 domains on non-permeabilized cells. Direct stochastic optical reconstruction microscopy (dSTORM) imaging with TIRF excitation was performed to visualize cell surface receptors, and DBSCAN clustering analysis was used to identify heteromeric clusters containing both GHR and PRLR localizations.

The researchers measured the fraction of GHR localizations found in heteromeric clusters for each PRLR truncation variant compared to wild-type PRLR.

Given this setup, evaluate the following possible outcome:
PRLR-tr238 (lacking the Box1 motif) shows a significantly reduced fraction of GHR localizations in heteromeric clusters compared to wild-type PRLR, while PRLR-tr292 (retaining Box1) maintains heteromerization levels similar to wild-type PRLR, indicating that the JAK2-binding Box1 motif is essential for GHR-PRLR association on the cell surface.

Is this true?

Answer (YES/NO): YES